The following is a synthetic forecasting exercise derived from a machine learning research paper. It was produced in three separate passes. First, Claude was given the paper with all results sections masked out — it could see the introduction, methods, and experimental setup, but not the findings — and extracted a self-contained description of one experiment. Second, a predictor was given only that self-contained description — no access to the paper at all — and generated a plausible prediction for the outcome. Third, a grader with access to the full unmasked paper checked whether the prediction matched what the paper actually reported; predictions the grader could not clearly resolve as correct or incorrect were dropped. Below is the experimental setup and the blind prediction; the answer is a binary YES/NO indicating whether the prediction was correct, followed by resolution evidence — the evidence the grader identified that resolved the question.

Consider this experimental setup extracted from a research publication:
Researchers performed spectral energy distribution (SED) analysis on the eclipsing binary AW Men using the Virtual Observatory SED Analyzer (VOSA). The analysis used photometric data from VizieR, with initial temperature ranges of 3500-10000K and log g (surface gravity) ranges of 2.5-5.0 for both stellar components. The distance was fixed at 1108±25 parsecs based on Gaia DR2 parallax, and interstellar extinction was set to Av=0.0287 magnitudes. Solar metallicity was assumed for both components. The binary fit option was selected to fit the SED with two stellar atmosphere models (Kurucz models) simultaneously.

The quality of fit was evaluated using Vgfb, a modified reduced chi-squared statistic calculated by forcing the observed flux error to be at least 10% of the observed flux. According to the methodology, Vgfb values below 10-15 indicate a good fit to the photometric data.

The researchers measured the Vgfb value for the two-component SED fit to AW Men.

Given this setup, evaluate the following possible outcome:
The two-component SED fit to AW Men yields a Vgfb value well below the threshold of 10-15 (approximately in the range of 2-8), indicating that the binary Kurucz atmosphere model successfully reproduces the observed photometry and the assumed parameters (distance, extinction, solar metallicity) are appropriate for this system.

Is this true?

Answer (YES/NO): NO